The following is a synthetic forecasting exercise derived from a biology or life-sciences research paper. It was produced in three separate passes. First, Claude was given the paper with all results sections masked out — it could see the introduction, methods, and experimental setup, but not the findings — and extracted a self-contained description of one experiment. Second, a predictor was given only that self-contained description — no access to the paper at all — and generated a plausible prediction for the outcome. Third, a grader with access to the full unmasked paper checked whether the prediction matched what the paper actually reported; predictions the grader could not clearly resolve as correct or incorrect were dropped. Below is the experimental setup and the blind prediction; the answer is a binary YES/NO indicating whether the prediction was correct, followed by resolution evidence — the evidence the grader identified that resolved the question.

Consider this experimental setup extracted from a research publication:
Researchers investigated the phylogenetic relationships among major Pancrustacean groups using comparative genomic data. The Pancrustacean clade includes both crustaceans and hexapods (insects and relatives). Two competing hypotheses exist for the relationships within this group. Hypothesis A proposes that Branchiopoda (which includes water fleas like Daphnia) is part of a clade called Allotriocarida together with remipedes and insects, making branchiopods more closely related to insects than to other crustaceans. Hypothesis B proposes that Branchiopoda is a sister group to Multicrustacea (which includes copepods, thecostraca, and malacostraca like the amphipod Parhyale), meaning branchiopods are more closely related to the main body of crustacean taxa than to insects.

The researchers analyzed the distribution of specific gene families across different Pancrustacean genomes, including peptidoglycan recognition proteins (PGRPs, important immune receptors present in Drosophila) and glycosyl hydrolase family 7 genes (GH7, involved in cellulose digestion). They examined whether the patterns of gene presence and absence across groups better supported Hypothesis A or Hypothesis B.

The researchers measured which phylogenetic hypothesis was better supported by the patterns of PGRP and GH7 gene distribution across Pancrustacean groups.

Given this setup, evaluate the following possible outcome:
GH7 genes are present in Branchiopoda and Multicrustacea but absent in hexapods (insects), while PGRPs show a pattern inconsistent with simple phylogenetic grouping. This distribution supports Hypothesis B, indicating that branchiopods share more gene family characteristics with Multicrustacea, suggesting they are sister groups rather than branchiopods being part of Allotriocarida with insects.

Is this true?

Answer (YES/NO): NO